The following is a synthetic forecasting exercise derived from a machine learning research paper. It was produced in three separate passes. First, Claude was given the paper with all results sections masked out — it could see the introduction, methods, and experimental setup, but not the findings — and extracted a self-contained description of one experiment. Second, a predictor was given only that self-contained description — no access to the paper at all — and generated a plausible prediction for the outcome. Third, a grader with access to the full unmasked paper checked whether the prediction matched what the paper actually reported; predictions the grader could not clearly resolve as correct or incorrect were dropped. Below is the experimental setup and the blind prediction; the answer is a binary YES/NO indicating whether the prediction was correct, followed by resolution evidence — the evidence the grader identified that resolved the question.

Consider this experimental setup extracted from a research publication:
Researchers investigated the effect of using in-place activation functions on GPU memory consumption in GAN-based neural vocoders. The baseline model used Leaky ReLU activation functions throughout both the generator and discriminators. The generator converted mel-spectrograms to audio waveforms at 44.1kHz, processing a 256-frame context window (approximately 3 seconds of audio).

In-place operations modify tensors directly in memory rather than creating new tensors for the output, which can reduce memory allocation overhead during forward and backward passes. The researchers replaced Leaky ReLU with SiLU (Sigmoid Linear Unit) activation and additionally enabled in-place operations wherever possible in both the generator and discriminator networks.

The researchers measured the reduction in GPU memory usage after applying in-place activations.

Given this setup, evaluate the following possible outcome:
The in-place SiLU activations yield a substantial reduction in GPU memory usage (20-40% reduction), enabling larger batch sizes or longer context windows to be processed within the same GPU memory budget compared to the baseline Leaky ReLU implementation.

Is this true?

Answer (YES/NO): YES